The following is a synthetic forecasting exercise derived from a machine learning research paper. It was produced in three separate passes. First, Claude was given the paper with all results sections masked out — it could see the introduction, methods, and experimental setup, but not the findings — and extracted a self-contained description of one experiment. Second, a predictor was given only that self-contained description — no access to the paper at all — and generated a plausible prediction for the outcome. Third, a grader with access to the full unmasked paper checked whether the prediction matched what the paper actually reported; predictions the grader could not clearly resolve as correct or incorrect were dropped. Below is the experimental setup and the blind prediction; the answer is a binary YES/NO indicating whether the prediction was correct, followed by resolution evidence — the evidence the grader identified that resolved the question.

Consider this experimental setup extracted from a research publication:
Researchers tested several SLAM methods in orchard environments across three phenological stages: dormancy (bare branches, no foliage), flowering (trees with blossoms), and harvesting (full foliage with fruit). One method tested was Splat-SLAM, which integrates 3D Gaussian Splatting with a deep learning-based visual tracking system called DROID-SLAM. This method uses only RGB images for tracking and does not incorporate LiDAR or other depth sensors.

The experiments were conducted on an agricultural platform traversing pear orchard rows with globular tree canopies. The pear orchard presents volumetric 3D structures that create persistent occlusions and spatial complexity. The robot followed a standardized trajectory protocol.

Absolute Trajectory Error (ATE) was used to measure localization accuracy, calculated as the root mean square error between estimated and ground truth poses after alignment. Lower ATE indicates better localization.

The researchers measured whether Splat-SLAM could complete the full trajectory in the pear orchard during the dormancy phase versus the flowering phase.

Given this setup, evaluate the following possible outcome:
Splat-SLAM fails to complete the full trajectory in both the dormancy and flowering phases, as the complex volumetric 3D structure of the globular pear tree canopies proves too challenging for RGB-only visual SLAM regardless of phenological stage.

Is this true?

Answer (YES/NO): NO